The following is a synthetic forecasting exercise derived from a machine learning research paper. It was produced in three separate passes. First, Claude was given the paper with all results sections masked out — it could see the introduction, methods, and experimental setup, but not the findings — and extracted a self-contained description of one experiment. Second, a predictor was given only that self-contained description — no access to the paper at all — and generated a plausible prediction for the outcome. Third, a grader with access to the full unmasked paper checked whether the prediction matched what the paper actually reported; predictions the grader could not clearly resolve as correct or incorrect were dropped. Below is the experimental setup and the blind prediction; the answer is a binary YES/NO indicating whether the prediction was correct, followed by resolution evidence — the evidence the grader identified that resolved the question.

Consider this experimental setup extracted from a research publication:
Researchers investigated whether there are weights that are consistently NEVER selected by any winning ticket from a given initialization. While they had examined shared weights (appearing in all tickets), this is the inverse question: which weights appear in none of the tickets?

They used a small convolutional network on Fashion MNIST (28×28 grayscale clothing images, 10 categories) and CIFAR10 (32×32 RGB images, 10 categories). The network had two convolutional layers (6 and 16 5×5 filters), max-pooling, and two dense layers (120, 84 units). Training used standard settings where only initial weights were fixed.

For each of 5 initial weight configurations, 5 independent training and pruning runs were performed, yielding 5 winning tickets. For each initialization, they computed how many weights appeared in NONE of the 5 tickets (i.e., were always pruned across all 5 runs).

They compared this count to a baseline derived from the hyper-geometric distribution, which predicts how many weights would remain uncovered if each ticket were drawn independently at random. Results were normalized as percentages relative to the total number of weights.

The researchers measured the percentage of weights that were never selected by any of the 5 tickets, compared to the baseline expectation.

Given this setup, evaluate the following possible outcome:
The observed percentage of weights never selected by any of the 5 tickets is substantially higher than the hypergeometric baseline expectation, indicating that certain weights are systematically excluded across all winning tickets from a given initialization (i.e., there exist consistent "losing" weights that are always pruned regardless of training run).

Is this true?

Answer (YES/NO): NO